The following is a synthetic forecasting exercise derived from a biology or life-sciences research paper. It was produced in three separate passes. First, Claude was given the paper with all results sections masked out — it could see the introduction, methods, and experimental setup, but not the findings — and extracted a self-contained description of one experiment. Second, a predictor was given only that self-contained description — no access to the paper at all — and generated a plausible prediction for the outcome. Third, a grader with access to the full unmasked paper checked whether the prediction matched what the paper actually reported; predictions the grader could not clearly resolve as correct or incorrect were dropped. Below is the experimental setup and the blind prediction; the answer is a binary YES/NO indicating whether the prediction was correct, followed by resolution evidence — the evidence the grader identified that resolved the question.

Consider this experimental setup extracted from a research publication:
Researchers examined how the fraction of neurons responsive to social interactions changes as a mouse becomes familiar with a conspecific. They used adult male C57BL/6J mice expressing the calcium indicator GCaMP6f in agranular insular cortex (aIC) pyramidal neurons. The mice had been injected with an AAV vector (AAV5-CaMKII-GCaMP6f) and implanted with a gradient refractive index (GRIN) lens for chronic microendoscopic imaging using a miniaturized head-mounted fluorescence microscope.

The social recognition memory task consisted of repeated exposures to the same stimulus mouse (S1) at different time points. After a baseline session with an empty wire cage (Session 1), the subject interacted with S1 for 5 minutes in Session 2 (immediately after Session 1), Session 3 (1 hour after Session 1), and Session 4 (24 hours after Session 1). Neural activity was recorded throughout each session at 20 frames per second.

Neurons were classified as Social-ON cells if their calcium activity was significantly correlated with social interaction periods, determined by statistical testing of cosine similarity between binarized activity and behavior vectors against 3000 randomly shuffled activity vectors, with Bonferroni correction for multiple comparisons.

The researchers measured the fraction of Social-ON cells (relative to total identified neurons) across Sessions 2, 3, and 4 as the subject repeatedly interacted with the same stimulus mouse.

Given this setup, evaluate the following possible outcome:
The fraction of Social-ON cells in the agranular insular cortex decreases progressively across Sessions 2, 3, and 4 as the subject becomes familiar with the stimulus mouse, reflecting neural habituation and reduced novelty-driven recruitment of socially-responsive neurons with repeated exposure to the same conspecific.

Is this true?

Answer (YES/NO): YES